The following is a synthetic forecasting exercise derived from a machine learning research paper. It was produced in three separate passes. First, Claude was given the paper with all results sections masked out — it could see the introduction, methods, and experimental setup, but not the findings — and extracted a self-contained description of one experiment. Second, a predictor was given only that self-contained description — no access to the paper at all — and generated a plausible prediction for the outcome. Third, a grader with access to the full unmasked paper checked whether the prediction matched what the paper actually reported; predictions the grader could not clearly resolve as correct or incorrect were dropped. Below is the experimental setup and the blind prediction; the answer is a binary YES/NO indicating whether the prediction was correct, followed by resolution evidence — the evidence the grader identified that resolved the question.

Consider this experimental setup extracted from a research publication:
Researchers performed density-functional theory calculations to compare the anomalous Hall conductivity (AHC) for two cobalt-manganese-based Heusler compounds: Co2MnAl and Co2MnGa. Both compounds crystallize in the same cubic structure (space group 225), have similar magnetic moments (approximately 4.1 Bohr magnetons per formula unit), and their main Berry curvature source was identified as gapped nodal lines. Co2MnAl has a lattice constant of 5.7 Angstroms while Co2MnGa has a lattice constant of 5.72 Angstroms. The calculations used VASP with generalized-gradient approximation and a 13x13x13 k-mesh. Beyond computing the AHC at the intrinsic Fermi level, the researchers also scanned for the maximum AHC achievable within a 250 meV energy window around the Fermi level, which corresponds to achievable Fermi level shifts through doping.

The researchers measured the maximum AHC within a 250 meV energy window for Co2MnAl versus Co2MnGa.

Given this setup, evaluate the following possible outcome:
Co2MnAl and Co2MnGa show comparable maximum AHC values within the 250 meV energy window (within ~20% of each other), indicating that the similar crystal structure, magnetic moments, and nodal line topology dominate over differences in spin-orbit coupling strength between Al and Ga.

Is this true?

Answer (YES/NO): YES